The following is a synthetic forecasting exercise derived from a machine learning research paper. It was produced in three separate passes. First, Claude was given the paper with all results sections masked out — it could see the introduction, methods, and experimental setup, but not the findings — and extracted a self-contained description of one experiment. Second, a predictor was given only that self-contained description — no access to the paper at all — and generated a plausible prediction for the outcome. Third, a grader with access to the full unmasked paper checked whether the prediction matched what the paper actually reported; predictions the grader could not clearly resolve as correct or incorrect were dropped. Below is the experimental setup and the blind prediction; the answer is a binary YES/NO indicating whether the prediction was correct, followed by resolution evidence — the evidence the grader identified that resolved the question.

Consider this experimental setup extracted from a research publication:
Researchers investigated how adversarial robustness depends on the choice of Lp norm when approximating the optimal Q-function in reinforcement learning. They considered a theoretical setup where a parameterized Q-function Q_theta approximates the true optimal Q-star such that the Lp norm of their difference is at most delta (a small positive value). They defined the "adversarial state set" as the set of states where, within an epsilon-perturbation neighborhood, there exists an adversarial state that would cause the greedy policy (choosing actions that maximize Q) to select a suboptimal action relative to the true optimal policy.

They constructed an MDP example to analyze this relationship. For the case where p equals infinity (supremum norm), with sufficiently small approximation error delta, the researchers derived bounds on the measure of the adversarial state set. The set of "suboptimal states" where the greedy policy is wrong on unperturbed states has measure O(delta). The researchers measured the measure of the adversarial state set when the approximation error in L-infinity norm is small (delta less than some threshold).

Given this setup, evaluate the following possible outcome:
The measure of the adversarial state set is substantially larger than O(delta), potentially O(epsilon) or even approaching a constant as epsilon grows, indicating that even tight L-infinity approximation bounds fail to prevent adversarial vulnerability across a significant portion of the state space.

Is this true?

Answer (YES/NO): NO